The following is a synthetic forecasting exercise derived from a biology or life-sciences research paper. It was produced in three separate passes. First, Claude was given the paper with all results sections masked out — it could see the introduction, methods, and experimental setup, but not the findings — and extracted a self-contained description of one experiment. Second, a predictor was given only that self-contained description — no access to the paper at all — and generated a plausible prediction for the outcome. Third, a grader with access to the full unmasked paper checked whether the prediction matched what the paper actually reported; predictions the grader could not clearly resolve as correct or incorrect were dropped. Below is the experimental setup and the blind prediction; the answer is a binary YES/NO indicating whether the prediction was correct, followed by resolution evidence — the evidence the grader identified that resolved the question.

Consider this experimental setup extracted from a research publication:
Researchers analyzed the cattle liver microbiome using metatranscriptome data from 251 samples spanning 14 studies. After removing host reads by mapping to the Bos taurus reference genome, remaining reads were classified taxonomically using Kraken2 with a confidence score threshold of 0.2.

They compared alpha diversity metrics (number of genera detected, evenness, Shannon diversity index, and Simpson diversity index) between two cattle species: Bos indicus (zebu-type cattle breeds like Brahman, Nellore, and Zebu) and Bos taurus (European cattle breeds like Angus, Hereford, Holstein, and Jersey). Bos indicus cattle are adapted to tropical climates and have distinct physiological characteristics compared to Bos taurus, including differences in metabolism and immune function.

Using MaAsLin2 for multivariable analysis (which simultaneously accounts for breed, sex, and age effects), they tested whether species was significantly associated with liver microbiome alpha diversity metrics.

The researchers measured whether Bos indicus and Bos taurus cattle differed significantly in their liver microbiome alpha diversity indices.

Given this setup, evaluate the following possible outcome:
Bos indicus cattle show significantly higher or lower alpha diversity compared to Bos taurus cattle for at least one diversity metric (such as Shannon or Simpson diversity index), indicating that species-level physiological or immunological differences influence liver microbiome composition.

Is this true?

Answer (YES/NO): NO